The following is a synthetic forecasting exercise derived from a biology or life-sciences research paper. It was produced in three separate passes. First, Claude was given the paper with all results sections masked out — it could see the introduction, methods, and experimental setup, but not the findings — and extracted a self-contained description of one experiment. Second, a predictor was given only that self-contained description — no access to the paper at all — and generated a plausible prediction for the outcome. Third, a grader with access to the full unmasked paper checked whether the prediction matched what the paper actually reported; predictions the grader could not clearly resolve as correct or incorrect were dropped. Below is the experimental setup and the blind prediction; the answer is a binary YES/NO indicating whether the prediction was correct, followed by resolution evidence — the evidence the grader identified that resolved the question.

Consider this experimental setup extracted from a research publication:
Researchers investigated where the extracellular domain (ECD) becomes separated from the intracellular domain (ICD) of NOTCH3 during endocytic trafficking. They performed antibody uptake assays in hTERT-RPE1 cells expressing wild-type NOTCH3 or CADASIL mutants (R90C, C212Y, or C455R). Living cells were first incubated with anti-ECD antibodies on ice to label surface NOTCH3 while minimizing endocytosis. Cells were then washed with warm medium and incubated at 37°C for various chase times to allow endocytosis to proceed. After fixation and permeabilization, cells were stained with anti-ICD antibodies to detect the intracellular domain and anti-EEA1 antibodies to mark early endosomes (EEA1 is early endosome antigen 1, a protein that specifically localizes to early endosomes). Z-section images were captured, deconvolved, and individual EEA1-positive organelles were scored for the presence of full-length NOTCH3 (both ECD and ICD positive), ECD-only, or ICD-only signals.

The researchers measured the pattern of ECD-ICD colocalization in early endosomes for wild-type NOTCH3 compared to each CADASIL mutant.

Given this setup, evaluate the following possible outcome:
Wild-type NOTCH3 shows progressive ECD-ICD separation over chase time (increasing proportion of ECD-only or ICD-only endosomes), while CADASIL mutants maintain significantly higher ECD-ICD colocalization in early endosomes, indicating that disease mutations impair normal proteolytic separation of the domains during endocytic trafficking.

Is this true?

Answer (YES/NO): NO